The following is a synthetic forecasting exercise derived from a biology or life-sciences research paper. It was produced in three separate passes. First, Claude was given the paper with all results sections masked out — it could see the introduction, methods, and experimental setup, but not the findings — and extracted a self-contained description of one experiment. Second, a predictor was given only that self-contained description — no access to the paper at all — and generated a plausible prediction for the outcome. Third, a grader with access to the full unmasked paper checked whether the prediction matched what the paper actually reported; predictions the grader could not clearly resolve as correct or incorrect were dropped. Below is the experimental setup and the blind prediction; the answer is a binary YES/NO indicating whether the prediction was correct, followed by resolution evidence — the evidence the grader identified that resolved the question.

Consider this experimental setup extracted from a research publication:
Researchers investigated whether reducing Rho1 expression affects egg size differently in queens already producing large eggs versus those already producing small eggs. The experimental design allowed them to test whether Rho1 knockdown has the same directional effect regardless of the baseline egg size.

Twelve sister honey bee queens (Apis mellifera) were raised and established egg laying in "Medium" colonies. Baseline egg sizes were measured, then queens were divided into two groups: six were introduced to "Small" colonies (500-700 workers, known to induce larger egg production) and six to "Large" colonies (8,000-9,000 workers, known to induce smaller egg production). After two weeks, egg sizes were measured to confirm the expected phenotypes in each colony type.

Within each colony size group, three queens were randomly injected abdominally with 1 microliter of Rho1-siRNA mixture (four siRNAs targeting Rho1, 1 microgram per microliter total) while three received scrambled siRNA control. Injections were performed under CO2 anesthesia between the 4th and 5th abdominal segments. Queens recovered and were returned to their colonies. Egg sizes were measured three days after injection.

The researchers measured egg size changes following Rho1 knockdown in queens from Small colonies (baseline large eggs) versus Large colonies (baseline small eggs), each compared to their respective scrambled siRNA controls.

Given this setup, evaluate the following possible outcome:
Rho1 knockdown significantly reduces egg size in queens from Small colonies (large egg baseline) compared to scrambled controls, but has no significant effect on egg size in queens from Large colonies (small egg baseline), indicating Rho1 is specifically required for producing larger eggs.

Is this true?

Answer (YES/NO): NO